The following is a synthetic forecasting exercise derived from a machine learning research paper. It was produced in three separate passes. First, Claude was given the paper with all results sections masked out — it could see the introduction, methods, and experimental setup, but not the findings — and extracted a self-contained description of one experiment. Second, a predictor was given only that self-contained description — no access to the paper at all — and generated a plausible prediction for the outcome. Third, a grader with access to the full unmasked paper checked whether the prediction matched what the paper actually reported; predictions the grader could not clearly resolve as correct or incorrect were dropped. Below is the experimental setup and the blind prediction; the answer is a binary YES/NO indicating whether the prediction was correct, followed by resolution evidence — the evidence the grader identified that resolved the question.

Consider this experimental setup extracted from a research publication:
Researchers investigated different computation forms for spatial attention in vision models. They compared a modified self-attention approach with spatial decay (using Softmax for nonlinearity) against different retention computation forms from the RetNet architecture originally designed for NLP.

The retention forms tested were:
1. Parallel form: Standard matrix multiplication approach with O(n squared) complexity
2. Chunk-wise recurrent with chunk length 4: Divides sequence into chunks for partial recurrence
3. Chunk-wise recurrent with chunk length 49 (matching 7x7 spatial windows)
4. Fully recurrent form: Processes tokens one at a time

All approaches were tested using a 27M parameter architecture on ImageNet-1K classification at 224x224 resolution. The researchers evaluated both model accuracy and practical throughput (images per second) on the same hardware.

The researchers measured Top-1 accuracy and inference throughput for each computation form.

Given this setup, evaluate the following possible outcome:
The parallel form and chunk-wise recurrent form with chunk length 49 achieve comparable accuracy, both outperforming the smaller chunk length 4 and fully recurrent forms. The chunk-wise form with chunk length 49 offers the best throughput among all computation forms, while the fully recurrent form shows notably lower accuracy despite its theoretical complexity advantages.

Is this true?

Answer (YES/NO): NO